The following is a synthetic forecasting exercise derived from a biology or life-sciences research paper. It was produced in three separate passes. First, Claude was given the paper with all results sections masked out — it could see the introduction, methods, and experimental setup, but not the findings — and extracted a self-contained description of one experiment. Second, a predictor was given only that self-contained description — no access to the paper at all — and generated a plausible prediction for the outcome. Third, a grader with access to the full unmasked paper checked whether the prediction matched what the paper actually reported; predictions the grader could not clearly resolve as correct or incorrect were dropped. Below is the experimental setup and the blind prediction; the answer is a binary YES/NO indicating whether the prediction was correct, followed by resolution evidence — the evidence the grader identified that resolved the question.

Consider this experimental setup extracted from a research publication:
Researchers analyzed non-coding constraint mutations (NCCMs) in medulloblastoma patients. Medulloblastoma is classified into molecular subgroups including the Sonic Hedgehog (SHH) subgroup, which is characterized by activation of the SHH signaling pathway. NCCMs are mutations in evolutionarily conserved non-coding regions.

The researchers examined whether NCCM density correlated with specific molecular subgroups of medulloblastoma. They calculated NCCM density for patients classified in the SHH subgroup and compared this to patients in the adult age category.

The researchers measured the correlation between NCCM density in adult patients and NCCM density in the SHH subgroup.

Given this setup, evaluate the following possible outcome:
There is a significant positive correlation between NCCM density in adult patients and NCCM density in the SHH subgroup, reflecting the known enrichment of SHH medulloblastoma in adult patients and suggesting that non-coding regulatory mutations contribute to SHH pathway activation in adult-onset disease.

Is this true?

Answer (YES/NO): YES